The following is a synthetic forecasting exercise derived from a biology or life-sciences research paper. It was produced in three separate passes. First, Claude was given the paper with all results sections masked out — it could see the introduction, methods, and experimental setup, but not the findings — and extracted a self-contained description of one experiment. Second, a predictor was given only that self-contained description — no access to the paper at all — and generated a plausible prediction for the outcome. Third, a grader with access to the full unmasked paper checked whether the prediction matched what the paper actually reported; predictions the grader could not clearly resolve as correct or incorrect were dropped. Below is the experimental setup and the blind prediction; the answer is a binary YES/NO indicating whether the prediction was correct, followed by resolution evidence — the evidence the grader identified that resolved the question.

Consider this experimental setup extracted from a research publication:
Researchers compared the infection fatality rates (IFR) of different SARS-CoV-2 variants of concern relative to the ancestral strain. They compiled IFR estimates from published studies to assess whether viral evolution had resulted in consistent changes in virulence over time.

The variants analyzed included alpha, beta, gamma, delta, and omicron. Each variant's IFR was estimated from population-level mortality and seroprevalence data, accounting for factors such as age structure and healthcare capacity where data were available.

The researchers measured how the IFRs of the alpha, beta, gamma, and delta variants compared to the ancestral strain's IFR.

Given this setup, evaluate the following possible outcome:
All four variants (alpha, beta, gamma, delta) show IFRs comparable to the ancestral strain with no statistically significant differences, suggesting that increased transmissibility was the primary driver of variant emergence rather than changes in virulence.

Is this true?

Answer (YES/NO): NO